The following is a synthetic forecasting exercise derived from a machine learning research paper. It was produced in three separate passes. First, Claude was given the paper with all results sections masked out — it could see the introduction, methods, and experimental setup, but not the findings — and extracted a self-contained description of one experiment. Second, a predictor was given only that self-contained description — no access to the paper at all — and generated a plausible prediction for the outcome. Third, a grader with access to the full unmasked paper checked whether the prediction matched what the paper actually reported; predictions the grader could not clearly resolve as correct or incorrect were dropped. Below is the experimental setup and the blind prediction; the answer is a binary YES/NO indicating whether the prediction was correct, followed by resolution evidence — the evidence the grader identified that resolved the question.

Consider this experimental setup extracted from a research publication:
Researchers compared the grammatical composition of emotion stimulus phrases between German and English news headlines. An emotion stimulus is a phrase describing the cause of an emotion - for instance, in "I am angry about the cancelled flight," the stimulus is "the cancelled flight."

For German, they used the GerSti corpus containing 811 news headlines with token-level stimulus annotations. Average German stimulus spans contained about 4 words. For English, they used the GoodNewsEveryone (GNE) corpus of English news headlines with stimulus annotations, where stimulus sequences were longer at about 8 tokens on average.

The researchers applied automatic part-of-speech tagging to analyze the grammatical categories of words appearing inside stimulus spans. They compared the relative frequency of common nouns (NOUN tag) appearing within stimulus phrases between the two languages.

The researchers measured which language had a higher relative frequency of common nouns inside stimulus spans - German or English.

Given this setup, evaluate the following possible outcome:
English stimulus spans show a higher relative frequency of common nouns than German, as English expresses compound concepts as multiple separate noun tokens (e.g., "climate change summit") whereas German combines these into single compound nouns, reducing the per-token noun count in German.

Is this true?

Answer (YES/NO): NO